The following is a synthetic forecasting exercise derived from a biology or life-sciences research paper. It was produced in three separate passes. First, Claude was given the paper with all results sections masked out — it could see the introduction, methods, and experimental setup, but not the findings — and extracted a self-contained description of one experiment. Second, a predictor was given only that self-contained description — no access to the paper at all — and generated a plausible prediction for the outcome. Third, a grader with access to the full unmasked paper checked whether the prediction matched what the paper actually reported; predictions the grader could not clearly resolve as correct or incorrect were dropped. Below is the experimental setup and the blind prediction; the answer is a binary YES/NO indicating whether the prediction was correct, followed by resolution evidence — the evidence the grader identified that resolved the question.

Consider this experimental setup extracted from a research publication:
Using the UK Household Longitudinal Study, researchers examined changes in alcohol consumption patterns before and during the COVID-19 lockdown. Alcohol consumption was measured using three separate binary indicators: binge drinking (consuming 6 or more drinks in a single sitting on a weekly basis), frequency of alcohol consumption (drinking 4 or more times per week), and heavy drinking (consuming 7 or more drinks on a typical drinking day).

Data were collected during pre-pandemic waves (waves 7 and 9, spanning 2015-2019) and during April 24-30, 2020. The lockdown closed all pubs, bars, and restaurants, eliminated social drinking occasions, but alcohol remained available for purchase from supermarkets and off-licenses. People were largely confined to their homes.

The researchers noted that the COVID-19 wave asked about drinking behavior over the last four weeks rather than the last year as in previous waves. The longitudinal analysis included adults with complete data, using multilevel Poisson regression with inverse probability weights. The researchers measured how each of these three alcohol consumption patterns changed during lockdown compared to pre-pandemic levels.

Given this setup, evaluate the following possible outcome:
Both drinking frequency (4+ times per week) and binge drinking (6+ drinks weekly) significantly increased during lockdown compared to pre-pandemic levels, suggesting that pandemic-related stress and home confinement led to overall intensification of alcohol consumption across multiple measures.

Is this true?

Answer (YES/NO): YES